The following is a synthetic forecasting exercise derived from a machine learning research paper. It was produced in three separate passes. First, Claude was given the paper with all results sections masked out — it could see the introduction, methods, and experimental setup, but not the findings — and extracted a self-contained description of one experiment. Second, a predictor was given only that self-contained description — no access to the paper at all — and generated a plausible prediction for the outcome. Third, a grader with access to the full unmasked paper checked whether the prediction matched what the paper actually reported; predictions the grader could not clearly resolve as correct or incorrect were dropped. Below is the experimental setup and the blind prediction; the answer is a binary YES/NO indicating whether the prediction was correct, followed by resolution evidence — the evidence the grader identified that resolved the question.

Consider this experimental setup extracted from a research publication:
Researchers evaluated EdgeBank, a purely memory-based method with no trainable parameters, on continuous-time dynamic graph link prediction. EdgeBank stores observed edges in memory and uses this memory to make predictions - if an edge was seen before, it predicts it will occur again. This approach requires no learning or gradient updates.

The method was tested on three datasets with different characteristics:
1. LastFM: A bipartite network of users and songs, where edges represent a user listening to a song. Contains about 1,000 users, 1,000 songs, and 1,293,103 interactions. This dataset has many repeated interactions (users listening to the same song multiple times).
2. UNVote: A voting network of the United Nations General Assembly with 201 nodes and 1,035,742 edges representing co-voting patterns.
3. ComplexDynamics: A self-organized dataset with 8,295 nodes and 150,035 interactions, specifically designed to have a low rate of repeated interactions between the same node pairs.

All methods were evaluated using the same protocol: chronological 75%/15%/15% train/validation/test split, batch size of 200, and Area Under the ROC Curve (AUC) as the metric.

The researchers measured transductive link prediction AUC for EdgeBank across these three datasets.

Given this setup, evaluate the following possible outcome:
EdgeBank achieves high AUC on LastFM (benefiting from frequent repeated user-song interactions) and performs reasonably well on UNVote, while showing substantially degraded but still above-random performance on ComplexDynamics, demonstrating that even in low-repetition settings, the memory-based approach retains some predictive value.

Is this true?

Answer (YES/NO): NO